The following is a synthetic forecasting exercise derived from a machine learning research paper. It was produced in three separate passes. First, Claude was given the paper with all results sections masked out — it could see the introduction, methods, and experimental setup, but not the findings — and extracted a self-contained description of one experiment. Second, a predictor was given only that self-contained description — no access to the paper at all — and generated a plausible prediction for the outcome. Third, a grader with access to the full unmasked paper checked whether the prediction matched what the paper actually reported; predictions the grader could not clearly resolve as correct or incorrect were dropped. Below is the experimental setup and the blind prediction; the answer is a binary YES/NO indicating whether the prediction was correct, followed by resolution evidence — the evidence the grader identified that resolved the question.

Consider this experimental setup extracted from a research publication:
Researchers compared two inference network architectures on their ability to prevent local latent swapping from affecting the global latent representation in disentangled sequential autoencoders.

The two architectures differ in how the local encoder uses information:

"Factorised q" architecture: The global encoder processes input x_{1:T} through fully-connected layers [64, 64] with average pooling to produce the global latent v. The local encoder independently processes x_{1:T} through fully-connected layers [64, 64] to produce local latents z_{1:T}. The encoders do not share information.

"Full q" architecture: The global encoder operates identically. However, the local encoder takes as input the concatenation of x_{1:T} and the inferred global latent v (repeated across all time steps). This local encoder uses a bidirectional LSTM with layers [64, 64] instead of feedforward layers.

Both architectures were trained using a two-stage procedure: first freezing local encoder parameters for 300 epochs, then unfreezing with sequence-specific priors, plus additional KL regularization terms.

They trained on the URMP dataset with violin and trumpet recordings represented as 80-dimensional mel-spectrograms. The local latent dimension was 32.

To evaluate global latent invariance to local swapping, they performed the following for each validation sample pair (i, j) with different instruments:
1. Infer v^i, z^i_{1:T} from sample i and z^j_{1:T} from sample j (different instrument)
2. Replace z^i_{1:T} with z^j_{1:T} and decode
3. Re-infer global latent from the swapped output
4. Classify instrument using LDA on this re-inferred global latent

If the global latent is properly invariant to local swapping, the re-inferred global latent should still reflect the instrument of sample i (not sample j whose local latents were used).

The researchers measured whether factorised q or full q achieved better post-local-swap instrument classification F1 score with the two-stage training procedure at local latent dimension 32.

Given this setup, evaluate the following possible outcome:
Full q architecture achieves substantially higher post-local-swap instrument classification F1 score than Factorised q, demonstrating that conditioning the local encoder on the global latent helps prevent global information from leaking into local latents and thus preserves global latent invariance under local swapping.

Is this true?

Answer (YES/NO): NO